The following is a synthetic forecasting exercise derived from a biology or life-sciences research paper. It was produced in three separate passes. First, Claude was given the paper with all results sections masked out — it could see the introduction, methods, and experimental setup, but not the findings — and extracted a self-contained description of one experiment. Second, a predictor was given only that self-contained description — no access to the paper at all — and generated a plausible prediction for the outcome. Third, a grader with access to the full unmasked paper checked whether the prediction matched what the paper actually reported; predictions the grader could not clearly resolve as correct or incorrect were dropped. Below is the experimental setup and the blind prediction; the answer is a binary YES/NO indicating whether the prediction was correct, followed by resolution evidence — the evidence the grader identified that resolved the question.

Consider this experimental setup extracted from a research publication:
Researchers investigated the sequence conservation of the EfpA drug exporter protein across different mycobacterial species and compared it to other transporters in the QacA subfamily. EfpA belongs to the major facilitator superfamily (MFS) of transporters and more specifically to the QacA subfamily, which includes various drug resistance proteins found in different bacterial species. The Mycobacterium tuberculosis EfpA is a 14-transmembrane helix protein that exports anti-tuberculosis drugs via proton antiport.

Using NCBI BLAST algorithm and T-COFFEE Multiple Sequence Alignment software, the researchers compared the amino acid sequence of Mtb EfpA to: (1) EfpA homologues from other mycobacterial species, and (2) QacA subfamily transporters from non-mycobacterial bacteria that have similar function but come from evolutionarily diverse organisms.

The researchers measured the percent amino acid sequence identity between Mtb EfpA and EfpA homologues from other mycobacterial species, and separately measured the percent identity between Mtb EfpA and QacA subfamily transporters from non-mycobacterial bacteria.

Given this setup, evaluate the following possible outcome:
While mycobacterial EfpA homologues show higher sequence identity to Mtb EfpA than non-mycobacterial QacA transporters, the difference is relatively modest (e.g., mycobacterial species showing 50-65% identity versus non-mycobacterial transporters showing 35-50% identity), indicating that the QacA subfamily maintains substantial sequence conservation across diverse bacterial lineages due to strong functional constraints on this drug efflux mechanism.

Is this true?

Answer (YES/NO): NO